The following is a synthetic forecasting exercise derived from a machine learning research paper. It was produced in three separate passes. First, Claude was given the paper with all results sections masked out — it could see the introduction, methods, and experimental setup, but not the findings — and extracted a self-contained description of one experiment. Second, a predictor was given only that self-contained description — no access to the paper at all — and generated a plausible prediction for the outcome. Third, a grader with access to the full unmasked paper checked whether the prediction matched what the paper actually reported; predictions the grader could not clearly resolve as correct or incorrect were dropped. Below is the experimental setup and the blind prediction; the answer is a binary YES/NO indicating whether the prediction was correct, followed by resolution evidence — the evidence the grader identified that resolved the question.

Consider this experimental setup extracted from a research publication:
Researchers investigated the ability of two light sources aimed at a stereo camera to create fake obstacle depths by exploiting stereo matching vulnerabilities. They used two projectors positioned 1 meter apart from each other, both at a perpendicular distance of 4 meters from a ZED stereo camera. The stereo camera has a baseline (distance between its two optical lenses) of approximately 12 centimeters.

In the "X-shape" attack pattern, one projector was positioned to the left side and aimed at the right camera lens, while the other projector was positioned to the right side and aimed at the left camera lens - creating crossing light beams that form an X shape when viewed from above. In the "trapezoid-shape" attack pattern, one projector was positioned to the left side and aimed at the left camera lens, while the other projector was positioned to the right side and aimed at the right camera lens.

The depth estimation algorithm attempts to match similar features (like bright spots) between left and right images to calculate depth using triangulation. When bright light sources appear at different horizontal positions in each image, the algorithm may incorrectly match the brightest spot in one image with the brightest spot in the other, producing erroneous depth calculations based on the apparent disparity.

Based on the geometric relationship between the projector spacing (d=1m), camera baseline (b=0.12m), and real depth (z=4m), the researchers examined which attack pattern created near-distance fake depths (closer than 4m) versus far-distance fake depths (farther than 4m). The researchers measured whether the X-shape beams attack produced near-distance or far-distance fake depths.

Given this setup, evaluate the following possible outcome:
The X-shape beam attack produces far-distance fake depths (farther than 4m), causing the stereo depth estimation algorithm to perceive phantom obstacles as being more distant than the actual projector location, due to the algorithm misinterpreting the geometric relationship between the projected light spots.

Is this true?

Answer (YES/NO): NO